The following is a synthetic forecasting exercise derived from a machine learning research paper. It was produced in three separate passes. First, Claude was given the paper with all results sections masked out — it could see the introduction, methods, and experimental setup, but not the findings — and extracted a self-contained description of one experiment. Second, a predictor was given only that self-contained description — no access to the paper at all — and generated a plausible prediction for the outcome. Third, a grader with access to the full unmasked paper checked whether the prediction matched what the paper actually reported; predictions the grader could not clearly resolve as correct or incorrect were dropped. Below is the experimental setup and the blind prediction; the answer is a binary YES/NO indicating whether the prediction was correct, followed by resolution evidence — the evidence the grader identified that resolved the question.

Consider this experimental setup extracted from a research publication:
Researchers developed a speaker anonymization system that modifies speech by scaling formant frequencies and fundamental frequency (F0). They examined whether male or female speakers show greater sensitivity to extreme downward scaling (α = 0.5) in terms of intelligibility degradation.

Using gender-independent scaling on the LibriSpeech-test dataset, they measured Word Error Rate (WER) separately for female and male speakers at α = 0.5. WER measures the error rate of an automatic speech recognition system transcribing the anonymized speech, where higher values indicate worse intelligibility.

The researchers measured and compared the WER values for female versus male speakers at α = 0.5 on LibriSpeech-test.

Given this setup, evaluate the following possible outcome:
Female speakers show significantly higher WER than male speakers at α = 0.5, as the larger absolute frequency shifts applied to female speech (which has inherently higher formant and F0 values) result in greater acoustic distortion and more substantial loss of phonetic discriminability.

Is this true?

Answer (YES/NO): NO